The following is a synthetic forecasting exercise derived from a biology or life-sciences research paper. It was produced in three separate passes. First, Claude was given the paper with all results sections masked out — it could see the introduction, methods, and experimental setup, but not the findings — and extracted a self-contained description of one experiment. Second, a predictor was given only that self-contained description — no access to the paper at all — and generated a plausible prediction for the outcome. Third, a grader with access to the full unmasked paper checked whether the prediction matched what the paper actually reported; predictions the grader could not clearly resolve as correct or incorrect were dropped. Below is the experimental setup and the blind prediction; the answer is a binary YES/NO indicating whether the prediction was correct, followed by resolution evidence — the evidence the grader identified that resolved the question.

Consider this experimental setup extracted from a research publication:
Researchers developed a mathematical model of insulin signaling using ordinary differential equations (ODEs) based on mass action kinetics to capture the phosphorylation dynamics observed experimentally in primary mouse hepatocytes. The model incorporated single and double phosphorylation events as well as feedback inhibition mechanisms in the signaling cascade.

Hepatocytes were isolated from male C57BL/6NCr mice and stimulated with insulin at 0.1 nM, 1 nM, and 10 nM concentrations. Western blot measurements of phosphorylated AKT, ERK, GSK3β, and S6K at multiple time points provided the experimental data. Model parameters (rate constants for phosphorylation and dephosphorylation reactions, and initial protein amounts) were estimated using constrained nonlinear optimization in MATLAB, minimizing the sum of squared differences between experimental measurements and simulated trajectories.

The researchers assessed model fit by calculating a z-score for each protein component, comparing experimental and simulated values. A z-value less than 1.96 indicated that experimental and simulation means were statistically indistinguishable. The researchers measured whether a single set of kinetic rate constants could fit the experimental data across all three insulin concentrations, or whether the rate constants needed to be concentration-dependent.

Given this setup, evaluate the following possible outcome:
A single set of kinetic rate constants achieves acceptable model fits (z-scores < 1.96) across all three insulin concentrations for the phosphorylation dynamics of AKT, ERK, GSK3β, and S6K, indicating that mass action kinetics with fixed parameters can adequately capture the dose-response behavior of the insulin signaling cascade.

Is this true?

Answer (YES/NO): NO